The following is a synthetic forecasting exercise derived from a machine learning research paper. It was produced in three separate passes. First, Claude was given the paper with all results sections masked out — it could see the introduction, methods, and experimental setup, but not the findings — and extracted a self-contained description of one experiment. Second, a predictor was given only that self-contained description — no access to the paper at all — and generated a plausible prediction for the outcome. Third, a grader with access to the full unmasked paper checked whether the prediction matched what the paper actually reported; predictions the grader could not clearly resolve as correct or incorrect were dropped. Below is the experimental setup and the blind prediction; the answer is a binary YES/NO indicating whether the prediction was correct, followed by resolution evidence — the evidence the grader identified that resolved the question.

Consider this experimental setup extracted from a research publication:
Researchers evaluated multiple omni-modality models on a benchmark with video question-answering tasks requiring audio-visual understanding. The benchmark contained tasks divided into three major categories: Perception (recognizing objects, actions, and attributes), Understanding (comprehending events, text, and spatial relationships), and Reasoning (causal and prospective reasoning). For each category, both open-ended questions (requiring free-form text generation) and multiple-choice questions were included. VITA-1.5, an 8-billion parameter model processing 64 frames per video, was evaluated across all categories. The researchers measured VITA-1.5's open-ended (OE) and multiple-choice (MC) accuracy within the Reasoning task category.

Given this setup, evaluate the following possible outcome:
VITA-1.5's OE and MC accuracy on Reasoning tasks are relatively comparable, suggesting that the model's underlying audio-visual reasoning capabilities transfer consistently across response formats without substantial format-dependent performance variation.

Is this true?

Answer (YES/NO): NO